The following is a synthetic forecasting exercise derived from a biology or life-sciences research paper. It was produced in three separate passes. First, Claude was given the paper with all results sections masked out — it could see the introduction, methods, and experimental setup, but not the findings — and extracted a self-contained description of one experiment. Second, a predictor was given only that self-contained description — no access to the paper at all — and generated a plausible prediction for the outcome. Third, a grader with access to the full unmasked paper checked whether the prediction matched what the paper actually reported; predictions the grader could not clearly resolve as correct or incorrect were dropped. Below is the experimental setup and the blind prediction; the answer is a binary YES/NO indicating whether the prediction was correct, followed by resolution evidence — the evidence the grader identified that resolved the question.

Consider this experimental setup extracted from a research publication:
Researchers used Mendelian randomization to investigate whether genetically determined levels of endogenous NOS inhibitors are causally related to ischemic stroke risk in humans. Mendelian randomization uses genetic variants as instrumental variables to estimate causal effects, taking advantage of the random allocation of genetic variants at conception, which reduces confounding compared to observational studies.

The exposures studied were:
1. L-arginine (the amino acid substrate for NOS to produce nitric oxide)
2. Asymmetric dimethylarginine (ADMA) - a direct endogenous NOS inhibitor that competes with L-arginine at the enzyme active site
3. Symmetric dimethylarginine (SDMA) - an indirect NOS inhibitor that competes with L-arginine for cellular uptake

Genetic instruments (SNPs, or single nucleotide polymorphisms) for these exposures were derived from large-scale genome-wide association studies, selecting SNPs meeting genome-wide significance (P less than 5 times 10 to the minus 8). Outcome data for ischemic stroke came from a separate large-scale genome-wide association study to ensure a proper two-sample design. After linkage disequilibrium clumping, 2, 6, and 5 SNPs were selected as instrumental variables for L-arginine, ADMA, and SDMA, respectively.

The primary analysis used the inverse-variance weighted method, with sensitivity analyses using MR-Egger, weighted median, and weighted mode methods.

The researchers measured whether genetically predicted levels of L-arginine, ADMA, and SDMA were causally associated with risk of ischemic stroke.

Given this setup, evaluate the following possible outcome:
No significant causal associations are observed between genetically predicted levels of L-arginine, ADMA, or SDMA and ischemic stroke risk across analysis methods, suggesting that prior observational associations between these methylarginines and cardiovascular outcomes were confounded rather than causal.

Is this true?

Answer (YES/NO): NO